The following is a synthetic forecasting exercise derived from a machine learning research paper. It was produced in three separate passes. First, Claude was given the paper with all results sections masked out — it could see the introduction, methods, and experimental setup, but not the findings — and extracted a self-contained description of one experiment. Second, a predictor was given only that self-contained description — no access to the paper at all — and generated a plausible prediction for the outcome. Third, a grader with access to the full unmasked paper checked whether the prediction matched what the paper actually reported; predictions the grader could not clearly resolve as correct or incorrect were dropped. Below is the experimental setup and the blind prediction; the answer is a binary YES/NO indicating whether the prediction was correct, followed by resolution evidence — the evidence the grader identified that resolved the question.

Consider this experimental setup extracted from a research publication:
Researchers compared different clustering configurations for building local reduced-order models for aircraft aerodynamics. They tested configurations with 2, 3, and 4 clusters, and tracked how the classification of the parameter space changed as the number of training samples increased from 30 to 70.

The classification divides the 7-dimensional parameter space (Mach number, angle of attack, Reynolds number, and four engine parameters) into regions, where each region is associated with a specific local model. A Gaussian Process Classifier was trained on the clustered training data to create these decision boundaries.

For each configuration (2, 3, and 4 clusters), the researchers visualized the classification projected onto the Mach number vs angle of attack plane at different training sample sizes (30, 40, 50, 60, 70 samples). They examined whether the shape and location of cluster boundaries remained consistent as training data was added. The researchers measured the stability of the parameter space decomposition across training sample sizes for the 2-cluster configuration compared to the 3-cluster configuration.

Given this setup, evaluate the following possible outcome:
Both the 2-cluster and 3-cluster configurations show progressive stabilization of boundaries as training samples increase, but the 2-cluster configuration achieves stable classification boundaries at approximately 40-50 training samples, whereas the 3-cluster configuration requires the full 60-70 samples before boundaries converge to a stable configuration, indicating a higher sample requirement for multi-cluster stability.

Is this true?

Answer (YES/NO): NO